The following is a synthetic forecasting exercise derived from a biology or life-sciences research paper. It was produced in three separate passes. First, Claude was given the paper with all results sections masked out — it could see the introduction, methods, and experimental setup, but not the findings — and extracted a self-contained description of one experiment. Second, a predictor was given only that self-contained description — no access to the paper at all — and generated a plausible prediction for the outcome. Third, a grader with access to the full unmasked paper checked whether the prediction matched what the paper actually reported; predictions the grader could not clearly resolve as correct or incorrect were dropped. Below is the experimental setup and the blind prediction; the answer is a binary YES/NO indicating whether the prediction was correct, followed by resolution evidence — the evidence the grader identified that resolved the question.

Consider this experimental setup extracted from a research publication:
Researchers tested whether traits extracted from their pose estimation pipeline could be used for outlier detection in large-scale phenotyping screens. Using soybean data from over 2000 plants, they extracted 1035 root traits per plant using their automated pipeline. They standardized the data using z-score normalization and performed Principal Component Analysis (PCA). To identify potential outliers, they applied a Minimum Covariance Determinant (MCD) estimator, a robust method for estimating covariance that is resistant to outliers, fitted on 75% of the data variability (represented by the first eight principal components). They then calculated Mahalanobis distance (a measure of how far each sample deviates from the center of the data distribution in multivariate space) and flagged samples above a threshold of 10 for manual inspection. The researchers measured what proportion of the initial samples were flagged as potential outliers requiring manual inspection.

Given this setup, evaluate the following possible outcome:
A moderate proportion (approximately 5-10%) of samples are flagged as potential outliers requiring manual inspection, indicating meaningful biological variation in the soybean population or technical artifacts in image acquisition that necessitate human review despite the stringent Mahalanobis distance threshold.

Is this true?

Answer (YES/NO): YES